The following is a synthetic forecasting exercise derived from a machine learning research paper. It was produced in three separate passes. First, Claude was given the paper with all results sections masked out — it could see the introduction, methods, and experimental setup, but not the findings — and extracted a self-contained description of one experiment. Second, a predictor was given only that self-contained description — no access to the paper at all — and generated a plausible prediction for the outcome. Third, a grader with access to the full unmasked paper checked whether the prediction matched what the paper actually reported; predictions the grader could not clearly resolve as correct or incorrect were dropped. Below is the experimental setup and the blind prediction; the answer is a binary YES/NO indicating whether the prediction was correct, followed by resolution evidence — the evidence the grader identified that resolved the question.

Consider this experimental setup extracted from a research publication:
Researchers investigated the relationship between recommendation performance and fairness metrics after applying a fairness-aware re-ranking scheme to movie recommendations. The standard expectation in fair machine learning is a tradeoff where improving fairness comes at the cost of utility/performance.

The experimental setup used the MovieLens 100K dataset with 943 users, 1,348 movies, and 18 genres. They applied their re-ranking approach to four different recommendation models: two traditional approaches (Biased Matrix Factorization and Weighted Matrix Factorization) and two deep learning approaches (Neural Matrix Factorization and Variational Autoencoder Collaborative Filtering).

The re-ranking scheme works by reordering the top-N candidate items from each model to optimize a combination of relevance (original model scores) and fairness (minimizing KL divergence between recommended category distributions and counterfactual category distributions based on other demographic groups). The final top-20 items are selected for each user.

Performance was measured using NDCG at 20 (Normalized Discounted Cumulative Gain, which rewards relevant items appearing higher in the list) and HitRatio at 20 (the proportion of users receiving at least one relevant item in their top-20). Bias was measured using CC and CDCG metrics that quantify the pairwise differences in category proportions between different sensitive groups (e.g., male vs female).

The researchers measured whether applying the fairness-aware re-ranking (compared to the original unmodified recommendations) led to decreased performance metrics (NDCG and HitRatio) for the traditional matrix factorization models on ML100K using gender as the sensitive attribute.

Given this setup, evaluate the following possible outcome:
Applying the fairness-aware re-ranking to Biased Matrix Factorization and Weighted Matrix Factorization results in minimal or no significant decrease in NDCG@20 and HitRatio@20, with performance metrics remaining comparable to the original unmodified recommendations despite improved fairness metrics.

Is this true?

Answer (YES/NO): YES